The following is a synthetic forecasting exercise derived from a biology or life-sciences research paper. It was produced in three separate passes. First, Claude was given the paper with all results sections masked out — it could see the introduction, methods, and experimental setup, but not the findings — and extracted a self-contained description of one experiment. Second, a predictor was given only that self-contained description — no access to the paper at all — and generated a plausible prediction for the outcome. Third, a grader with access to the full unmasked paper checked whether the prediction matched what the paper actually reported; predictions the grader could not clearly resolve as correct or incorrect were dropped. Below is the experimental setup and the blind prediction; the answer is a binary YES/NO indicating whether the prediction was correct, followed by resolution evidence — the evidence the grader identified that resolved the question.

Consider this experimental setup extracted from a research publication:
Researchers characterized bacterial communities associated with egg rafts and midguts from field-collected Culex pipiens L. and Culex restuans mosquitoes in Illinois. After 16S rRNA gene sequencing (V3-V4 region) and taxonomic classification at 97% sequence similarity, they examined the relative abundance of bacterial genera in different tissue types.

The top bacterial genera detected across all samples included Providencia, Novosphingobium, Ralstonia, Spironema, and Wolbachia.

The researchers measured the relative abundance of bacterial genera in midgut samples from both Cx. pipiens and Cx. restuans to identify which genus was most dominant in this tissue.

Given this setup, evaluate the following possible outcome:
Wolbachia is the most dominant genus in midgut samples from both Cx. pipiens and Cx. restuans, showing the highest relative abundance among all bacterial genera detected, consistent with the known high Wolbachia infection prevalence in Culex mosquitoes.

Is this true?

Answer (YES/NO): NO